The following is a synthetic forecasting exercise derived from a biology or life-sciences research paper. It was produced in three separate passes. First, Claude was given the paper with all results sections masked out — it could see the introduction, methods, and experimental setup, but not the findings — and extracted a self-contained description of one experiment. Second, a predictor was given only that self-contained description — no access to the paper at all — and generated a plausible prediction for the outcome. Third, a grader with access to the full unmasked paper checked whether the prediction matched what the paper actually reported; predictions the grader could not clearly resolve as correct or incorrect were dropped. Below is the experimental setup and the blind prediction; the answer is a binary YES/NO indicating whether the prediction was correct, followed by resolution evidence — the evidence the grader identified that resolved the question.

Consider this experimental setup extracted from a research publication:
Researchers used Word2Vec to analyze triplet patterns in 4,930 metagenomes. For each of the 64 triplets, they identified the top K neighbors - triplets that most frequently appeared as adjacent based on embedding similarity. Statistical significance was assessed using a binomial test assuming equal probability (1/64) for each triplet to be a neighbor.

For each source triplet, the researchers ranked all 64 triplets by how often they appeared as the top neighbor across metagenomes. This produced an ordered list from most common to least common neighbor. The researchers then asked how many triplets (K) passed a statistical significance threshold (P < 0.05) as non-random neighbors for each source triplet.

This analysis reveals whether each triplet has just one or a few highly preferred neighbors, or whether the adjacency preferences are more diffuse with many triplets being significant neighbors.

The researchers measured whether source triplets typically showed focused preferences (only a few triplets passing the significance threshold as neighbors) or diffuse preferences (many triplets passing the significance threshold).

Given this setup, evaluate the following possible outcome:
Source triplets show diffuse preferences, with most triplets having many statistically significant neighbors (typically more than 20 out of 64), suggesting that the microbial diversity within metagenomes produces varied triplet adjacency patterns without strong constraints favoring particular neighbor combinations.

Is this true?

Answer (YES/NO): NO